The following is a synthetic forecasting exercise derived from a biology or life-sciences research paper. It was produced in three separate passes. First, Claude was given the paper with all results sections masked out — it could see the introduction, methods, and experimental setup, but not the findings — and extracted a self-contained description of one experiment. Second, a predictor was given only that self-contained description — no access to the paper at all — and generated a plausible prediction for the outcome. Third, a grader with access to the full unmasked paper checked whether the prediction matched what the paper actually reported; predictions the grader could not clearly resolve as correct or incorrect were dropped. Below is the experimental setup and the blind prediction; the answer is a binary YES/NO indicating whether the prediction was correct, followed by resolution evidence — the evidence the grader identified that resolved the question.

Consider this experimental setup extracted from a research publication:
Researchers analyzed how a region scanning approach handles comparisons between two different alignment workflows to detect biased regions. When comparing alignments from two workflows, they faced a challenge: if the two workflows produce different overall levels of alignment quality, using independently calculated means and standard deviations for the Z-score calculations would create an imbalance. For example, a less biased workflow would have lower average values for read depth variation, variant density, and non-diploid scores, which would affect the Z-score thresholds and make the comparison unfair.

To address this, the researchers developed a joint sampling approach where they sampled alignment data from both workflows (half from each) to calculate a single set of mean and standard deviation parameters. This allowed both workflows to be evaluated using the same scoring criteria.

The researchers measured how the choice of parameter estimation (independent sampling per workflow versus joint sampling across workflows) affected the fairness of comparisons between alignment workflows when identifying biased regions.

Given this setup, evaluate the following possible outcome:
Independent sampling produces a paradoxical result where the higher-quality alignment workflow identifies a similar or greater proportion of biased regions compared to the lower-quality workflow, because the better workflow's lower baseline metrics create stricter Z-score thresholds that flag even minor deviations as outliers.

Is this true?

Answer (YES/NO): NO